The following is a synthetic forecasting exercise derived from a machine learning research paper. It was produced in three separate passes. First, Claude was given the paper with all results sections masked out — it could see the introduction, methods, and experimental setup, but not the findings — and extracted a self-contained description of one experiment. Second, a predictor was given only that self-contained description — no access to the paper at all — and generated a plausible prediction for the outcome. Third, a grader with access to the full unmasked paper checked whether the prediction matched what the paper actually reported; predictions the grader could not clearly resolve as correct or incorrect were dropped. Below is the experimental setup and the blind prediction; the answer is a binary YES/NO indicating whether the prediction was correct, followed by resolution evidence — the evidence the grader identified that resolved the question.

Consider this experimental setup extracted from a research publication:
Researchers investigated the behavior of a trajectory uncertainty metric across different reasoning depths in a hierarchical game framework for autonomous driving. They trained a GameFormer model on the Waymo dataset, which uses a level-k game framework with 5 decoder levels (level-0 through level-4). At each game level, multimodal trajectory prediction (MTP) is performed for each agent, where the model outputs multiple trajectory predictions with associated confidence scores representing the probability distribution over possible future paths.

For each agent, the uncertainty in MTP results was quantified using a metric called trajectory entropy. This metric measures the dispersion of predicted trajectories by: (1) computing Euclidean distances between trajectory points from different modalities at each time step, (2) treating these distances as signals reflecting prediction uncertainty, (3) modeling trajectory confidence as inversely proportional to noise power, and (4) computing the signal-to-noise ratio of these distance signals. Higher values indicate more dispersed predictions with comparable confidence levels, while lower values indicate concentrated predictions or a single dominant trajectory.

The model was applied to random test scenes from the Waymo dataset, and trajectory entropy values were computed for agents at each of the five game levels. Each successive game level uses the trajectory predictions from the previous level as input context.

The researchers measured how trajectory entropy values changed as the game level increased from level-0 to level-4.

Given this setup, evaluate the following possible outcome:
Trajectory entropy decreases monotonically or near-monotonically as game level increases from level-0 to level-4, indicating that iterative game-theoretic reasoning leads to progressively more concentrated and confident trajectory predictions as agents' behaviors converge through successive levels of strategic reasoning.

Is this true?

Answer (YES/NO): YES